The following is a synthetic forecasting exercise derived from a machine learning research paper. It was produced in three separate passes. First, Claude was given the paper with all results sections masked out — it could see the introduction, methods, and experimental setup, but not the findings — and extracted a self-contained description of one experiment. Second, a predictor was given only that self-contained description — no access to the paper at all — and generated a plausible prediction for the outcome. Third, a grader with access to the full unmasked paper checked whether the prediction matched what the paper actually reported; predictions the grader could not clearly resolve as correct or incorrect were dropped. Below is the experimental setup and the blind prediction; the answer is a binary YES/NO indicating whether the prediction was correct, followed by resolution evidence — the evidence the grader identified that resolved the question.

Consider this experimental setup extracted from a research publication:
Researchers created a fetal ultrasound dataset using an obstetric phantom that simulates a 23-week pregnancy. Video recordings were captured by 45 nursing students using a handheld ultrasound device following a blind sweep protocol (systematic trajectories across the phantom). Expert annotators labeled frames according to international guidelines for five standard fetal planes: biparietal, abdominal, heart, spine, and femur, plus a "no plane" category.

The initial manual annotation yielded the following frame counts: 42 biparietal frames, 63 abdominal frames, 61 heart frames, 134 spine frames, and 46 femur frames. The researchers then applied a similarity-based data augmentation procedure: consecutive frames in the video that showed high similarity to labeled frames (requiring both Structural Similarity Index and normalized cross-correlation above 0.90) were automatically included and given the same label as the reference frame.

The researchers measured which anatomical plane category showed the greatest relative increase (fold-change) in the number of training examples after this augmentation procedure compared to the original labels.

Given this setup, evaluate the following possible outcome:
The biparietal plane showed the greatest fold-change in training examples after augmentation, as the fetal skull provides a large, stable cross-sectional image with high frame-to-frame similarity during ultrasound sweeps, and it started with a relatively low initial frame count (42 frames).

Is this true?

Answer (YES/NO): NO